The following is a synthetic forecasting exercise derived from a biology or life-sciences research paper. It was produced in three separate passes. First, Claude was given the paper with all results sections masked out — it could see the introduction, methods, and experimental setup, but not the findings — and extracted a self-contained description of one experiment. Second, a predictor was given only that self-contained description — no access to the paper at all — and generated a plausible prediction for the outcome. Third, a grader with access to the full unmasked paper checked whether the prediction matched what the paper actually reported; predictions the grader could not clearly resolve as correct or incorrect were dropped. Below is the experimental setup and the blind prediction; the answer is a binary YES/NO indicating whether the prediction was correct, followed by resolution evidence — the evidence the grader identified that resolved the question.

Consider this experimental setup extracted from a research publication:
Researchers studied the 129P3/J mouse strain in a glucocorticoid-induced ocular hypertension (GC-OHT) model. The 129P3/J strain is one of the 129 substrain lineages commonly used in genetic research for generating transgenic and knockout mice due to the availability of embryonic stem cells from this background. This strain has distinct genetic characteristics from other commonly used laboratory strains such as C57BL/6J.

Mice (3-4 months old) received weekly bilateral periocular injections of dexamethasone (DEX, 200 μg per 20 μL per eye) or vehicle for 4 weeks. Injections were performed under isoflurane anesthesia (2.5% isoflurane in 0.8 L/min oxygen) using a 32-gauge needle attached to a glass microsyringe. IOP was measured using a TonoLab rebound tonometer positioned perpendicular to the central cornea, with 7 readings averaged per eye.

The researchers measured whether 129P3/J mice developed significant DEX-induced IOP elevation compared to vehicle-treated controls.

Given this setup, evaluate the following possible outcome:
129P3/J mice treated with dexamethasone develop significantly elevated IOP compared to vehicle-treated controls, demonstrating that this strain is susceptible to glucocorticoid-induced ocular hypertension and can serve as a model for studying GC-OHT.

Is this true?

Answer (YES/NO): NO